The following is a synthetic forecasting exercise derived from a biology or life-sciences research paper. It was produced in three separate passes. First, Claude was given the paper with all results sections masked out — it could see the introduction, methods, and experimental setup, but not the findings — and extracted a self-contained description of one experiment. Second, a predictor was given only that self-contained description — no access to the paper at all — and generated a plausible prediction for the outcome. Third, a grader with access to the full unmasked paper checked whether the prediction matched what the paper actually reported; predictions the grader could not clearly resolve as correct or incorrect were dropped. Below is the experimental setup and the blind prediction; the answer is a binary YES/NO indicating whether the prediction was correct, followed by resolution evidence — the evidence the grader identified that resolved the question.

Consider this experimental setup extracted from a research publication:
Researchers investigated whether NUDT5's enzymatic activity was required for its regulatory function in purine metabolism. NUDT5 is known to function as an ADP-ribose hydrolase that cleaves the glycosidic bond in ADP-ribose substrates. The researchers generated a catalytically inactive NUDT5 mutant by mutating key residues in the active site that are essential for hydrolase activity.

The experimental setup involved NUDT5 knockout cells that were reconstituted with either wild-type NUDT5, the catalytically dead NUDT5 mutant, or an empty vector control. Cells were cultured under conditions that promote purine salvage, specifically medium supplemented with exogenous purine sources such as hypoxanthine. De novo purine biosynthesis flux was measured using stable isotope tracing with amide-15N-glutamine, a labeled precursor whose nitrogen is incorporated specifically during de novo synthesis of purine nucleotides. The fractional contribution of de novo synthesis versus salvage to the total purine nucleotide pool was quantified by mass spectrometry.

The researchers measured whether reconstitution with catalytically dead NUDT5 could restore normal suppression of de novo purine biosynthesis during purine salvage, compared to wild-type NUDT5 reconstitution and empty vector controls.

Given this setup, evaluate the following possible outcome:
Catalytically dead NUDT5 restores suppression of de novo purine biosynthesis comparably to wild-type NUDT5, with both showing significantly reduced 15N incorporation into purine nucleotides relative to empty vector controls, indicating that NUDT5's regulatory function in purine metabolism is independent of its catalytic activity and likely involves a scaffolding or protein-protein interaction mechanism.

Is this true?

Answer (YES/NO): YES